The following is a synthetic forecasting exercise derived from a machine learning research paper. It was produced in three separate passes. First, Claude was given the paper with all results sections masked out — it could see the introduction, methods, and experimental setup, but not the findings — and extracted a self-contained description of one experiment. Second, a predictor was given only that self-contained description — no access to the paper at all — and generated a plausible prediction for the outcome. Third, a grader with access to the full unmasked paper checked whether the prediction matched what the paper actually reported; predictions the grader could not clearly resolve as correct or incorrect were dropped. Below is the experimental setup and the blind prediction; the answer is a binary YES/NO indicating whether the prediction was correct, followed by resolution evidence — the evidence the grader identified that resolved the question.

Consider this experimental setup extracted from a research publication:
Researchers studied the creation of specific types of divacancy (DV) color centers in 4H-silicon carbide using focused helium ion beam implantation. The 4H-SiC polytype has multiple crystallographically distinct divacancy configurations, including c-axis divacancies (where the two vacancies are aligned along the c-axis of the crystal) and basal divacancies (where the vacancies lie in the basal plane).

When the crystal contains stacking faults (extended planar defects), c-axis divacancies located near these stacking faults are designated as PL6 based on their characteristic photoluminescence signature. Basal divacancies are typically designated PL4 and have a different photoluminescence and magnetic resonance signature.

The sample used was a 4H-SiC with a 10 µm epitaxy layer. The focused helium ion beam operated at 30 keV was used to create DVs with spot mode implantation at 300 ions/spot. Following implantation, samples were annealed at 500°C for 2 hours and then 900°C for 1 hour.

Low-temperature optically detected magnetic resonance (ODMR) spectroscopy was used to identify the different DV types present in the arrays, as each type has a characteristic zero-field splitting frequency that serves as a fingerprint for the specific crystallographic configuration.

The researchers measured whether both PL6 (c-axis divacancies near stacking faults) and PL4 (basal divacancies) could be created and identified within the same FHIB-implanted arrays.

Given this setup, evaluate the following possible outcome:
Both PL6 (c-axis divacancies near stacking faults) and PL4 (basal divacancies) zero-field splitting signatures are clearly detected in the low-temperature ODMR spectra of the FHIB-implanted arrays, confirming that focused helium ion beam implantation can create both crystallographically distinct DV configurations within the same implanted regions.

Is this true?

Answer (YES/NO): YES